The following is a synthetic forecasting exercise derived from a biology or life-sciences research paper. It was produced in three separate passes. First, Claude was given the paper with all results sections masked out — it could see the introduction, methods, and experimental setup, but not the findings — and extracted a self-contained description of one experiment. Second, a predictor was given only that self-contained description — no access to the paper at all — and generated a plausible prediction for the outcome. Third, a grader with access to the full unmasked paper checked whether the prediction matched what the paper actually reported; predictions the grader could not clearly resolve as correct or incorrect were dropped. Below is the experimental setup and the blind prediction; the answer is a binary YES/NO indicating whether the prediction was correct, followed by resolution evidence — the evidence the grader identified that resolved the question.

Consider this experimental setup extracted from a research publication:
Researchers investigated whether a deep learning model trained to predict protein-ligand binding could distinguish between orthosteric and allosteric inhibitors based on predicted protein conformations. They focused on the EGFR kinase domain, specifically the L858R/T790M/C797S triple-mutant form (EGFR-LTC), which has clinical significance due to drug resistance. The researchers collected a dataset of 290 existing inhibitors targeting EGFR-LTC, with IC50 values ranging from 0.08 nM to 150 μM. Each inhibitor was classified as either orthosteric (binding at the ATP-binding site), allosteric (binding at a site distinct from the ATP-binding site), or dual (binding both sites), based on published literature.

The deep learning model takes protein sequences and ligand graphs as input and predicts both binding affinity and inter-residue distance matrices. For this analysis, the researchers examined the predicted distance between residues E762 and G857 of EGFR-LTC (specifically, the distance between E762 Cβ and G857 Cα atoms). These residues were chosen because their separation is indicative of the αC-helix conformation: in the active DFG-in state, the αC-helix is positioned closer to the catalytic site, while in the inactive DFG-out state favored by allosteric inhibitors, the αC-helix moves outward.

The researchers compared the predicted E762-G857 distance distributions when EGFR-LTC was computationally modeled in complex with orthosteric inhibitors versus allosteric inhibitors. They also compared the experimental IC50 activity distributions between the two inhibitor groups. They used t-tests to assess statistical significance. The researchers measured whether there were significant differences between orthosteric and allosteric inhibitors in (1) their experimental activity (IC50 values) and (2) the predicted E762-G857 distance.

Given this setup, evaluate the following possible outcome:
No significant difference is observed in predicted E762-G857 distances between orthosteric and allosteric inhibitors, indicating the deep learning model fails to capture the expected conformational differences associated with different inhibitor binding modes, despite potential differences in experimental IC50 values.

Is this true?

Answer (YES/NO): NO